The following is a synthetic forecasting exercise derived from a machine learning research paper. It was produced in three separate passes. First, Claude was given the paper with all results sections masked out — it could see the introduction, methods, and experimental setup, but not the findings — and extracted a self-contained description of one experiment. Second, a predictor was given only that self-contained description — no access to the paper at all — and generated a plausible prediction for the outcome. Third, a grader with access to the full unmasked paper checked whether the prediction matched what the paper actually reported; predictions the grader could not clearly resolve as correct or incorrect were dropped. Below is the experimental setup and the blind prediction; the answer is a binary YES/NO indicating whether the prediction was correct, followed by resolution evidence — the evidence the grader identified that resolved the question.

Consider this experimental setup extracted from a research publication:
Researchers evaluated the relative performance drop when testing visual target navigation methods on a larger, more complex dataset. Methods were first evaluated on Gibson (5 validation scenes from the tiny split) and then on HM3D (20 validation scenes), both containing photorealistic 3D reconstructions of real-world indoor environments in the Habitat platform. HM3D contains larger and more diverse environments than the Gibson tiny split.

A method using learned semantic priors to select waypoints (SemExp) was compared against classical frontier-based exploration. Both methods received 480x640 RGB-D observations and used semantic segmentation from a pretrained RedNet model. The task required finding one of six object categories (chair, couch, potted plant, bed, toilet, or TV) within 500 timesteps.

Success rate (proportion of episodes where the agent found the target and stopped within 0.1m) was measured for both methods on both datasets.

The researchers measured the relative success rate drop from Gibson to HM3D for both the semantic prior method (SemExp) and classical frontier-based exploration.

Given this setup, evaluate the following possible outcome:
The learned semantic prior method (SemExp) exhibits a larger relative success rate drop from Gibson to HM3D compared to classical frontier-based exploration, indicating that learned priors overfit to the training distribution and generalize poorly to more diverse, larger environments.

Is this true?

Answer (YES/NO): NO